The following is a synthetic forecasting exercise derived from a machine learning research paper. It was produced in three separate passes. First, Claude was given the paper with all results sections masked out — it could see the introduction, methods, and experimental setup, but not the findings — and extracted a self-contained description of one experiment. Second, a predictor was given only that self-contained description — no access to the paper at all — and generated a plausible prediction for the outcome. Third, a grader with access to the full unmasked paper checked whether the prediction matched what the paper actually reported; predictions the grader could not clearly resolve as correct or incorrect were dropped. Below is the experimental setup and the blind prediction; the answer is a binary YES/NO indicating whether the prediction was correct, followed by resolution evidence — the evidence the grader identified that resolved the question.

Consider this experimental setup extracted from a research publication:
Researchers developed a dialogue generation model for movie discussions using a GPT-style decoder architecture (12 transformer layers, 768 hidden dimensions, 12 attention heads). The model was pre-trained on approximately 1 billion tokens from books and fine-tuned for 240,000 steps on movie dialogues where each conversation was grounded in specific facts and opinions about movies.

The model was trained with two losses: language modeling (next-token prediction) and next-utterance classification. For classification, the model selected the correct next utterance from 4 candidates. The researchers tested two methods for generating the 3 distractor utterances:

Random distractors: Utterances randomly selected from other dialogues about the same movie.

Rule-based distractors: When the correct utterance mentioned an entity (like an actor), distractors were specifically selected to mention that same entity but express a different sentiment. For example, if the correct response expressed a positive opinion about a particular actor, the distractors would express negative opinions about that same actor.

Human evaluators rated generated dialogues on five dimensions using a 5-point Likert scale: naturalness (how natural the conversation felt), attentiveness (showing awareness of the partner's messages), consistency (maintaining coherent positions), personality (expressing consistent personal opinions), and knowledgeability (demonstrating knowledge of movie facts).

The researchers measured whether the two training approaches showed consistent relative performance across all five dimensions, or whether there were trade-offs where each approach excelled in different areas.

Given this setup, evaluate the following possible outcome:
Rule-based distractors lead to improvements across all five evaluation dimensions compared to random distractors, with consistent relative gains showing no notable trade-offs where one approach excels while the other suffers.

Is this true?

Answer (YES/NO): NO